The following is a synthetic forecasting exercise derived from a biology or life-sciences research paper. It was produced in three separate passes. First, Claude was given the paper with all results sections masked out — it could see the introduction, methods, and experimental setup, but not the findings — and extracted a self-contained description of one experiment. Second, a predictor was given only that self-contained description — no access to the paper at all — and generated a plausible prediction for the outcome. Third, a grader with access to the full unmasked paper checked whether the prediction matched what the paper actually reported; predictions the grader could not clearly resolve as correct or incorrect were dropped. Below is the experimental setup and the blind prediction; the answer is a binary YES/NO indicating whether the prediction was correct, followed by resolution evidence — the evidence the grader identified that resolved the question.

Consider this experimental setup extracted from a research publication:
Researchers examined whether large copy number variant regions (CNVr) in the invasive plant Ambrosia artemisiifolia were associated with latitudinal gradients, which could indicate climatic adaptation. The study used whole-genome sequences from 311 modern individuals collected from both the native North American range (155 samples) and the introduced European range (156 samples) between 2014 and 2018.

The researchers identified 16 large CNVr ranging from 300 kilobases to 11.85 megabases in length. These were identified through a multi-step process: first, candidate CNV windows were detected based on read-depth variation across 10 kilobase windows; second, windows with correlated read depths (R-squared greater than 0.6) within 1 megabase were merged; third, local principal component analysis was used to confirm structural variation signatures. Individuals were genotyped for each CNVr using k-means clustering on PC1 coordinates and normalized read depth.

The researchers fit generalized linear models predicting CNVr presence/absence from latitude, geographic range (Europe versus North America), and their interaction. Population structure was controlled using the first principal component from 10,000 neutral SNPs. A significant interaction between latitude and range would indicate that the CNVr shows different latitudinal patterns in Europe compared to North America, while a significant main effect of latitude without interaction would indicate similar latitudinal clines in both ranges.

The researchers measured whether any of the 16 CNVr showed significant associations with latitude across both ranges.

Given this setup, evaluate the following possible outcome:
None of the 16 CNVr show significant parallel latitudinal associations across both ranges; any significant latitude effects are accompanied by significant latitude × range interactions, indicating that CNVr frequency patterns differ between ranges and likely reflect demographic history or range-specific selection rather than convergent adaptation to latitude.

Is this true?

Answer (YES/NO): NO